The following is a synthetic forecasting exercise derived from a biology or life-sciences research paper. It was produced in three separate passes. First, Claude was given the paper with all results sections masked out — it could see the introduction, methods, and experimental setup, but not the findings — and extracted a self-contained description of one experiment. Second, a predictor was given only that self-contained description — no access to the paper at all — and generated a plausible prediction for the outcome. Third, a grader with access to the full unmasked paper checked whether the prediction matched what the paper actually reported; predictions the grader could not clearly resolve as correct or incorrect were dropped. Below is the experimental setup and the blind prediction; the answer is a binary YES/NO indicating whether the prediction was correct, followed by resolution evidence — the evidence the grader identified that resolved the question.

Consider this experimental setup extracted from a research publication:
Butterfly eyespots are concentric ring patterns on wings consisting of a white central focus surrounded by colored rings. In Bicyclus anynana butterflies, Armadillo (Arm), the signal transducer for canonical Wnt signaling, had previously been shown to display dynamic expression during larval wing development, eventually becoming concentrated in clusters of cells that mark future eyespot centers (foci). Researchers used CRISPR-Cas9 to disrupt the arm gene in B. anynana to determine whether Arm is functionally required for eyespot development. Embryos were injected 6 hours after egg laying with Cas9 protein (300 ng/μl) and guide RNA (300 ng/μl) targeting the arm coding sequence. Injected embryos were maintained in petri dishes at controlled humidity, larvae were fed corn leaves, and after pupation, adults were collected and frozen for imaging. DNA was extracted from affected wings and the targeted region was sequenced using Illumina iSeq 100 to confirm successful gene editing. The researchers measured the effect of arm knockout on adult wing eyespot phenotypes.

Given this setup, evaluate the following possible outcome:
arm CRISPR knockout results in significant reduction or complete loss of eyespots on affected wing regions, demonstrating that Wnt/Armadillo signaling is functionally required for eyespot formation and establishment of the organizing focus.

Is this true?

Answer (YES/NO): NO